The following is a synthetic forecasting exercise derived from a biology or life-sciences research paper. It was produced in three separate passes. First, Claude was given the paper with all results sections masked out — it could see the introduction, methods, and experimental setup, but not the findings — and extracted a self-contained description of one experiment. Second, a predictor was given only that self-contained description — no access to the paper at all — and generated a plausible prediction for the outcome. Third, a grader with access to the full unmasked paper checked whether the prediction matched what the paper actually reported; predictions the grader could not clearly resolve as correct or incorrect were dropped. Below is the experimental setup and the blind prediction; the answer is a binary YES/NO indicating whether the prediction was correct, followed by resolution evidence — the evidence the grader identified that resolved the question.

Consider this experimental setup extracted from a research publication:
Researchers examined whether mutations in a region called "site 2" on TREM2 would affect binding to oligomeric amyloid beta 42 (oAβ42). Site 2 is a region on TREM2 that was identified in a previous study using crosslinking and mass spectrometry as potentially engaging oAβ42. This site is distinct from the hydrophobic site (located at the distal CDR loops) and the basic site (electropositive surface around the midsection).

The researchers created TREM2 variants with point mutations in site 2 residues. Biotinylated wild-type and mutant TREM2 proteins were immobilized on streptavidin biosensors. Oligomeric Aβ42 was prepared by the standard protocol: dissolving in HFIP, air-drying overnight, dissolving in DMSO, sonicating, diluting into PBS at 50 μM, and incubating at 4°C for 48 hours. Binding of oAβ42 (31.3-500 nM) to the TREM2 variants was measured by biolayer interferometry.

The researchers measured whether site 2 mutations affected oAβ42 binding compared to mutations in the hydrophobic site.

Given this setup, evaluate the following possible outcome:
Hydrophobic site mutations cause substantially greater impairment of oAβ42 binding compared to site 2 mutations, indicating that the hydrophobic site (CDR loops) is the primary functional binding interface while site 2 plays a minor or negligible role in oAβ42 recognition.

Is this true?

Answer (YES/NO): YES